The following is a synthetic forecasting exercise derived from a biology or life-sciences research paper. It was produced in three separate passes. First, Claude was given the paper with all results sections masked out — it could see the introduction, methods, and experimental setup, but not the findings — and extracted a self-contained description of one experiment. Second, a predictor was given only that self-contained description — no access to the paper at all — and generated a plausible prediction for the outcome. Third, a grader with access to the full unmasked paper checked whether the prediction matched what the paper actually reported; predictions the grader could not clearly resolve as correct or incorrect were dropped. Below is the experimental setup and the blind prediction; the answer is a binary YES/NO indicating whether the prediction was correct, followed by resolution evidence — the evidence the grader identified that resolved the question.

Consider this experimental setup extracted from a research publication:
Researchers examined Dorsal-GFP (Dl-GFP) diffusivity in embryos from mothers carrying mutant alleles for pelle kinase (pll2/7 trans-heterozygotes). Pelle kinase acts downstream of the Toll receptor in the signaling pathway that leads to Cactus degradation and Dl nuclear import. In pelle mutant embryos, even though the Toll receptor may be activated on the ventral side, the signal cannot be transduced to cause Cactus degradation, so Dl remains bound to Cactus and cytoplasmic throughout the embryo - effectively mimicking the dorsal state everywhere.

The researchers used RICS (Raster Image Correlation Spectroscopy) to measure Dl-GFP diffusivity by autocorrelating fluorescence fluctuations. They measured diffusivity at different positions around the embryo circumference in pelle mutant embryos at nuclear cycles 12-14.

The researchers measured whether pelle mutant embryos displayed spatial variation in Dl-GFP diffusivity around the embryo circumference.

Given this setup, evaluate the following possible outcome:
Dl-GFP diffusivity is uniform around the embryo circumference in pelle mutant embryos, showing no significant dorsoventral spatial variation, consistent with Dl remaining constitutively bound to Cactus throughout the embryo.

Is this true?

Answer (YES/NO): YES